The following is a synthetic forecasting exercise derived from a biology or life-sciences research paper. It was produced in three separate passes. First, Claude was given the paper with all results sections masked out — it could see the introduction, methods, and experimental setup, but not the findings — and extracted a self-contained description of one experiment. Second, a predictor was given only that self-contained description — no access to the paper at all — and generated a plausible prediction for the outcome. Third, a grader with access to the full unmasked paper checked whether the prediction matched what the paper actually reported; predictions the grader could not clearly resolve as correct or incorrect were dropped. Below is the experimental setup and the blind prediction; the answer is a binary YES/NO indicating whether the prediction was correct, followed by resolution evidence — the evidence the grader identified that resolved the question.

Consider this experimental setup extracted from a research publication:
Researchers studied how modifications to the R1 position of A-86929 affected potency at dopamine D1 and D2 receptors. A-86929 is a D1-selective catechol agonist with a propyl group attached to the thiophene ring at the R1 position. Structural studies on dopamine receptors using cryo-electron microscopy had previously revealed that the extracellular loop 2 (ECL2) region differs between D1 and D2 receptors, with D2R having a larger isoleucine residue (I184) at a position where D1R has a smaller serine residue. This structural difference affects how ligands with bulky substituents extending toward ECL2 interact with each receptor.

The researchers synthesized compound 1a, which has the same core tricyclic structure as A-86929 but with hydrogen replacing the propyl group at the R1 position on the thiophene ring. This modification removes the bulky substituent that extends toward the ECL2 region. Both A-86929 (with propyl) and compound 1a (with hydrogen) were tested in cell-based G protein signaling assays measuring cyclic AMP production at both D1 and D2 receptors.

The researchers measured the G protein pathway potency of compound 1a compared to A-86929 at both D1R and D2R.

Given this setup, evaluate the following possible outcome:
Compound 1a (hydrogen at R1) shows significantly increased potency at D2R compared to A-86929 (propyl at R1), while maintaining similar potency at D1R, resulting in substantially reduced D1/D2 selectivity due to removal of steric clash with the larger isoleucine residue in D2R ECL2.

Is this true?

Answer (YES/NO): NO